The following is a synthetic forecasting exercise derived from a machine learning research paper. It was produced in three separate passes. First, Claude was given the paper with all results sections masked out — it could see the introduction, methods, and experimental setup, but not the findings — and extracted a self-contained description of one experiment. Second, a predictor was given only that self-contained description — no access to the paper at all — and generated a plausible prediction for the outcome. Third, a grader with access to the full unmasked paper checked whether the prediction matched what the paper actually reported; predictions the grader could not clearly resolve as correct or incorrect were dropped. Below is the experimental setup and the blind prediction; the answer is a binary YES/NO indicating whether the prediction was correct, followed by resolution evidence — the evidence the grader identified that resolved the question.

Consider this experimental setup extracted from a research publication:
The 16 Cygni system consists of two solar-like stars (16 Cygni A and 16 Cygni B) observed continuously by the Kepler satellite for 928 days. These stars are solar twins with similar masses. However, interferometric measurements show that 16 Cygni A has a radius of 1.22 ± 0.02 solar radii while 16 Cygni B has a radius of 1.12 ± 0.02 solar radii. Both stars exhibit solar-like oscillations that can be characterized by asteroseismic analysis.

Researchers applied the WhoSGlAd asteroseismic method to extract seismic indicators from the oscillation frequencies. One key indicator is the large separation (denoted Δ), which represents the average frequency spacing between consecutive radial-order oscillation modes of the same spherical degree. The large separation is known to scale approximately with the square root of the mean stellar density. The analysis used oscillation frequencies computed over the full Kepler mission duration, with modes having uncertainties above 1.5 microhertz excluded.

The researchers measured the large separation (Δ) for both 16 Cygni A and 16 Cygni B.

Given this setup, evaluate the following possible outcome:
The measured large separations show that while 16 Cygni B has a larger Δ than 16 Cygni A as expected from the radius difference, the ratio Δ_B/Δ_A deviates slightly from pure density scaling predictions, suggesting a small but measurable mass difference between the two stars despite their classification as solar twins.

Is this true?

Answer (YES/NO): NO